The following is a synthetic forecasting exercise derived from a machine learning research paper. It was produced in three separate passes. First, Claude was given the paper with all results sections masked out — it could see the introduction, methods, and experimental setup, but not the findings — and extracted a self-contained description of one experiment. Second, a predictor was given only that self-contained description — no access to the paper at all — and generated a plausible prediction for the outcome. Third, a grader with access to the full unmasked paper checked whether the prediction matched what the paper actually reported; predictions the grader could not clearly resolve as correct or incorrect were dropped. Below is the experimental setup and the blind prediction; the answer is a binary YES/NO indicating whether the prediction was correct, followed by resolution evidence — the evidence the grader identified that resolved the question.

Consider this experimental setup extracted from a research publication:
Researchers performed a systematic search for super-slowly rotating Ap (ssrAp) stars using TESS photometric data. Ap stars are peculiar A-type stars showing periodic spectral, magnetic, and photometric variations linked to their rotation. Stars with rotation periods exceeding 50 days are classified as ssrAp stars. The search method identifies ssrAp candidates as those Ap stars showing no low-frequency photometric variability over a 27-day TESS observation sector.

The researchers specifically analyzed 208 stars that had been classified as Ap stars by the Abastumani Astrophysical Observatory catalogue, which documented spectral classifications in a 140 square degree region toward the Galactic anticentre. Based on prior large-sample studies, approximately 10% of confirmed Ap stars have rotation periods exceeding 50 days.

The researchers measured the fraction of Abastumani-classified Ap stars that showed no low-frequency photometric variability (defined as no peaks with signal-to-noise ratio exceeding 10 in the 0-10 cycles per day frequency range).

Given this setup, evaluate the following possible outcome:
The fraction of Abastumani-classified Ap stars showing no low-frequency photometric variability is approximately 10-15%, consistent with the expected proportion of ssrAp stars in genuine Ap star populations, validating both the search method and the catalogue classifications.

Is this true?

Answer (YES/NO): NO